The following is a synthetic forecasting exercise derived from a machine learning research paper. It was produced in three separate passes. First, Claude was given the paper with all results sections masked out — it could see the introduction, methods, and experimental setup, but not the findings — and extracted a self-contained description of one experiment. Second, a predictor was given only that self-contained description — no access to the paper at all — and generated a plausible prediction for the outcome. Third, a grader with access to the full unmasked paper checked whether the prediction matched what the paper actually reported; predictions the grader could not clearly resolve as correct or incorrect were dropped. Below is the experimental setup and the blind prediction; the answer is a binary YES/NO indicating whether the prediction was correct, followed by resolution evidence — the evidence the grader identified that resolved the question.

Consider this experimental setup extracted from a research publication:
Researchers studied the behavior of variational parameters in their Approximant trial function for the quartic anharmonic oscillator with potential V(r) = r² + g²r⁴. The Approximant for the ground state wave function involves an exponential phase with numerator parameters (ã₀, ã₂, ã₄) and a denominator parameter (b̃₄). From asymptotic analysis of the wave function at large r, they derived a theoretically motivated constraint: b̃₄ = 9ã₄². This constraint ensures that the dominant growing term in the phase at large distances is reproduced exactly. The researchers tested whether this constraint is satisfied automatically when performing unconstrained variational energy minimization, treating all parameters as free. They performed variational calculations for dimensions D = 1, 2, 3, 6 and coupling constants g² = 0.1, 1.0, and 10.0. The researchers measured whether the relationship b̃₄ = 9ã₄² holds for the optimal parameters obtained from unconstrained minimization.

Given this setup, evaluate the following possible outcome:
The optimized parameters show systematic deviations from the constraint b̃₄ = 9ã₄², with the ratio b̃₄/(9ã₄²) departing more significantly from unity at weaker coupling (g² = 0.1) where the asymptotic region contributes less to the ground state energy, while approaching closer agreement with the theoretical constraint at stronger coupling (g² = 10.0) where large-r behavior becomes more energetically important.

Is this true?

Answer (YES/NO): NO